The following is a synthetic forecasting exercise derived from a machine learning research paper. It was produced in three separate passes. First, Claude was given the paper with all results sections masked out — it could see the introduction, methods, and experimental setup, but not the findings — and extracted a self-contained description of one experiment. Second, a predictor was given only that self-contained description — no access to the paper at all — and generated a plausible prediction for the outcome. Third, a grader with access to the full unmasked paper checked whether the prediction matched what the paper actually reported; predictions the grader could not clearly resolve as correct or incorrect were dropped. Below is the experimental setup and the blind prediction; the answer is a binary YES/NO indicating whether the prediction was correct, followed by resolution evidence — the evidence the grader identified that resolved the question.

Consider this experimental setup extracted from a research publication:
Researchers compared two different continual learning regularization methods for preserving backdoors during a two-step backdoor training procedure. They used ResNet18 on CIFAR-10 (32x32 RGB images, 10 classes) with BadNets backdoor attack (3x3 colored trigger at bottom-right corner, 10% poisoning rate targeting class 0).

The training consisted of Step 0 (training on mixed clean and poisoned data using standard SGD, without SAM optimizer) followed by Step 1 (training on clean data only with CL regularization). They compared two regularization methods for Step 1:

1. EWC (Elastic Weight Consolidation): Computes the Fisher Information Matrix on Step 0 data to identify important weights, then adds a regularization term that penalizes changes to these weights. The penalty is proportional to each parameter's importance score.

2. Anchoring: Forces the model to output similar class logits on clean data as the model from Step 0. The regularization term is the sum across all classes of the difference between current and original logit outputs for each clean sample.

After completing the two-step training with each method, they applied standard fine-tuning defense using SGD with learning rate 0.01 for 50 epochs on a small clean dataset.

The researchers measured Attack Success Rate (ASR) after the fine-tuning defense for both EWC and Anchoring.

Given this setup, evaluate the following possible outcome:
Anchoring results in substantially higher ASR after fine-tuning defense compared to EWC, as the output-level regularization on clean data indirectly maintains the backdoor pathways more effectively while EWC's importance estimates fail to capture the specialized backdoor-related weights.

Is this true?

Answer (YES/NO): YES